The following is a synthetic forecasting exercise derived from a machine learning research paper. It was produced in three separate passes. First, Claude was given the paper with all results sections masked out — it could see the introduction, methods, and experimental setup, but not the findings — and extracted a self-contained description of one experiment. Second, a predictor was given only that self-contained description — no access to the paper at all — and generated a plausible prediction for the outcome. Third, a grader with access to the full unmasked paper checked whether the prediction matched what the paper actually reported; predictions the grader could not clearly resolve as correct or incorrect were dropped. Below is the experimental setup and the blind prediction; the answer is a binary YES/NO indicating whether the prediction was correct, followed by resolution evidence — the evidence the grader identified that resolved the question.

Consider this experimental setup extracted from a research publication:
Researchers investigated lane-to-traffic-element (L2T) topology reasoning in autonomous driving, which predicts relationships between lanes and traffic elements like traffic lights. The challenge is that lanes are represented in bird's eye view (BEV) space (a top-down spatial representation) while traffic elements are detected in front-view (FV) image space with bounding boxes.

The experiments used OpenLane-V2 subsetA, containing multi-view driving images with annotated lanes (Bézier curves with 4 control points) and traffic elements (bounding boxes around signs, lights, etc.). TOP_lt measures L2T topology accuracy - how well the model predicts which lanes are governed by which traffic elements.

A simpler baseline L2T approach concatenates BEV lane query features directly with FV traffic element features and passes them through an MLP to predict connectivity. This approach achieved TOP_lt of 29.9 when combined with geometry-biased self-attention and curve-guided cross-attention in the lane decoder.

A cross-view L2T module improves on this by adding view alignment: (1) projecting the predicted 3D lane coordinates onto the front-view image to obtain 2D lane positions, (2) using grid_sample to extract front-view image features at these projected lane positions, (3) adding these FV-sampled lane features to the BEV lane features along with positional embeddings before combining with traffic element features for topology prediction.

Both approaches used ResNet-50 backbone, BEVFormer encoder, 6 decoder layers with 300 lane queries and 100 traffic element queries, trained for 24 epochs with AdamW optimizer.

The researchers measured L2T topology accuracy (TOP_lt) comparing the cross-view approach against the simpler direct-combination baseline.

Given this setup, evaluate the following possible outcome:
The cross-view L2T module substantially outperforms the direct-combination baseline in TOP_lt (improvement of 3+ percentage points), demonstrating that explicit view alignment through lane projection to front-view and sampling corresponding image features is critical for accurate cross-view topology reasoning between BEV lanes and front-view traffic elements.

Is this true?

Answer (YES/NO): NO